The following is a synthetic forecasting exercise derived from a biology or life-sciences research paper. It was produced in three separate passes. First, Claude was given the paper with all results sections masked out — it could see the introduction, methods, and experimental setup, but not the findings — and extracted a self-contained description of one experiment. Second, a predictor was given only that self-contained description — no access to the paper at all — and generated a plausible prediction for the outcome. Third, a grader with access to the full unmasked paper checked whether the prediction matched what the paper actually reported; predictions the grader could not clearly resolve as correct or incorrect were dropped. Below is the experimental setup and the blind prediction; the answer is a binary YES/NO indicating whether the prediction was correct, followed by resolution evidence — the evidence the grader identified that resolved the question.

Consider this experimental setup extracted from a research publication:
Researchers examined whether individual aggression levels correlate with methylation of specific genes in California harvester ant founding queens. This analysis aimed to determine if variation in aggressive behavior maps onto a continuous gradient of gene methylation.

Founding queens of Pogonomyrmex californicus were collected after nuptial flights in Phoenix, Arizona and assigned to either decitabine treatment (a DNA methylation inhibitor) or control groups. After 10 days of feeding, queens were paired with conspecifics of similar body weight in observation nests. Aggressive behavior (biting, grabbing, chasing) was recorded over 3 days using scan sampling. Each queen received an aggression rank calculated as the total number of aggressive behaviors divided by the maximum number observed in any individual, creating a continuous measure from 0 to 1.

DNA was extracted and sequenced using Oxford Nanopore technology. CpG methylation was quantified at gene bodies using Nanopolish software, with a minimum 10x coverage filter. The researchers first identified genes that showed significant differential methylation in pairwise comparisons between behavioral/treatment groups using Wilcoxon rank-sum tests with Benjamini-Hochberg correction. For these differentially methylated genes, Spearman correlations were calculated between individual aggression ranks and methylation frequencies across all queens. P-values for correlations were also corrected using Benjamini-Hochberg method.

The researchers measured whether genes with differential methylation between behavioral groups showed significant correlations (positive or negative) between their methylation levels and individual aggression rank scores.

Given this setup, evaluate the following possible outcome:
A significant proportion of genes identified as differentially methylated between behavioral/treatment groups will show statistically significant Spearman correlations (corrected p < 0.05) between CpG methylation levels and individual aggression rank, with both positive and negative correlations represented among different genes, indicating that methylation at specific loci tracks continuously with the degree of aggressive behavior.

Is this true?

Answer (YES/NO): YES